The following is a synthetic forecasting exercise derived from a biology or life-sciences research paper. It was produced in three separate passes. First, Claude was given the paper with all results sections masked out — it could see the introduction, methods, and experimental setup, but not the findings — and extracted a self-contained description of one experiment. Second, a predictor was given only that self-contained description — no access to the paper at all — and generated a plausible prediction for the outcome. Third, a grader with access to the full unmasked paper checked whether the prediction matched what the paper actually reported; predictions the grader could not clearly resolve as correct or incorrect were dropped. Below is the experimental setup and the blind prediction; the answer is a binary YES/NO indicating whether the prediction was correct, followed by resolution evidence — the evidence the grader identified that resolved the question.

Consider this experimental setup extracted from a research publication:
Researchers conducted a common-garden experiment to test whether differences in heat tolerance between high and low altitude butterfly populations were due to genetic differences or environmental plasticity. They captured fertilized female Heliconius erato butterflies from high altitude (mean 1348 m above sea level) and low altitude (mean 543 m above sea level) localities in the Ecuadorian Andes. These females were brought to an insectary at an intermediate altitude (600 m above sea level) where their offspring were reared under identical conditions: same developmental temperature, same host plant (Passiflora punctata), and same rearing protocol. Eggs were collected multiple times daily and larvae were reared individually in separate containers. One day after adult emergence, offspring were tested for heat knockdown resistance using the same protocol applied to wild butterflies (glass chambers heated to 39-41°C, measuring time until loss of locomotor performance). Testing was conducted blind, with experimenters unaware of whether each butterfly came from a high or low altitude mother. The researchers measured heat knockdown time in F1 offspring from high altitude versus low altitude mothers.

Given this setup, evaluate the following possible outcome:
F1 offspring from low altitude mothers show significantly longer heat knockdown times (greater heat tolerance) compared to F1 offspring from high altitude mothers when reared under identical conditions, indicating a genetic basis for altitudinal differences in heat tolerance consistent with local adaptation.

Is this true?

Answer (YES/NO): NO